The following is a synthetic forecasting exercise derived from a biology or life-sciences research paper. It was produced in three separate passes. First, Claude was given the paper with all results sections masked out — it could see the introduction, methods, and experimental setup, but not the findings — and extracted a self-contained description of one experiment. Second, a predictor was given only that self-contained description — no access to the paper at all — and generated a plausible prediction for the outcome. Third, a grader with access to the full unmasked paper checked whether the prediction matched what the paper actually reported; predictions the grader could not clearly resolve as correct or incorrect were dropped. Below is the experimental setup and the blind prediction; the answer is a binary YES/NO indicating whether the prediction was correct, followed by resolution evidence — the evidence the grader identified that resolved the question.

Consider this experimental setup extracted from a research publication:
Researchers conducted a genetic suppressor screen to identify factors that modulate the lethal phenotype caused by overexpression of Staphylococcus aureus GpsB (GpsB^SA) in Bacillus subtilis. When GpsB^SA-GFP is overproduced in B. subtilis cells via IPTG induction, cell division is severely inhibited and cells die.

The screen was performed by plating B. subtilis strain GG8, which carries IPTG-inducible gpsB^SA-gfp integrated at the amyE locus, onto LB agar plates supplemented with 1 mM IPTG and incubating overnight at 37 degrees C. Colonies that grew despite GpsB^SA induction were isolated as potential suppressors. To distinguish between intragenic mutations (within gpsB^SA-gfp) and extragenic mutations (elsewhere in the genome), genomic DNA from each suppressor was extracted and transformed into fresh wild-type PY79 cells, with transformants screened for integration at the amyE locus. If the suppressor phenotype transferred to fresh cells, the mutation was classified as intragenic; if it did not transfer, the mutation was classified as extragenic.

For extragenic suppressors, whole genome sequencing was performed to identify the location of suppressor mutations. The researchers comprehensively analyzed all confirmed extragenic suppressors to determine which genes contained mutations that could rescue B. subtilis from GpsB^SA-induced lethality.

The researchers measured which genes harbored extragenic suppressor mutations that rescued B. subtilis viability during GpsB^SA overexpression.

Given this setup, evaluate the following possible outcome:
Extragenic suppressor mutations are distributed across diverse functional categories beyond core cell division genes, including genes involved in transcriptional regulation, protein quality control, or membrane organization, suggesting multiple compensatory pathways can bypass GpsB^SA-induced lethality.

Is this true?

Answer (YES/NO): NO